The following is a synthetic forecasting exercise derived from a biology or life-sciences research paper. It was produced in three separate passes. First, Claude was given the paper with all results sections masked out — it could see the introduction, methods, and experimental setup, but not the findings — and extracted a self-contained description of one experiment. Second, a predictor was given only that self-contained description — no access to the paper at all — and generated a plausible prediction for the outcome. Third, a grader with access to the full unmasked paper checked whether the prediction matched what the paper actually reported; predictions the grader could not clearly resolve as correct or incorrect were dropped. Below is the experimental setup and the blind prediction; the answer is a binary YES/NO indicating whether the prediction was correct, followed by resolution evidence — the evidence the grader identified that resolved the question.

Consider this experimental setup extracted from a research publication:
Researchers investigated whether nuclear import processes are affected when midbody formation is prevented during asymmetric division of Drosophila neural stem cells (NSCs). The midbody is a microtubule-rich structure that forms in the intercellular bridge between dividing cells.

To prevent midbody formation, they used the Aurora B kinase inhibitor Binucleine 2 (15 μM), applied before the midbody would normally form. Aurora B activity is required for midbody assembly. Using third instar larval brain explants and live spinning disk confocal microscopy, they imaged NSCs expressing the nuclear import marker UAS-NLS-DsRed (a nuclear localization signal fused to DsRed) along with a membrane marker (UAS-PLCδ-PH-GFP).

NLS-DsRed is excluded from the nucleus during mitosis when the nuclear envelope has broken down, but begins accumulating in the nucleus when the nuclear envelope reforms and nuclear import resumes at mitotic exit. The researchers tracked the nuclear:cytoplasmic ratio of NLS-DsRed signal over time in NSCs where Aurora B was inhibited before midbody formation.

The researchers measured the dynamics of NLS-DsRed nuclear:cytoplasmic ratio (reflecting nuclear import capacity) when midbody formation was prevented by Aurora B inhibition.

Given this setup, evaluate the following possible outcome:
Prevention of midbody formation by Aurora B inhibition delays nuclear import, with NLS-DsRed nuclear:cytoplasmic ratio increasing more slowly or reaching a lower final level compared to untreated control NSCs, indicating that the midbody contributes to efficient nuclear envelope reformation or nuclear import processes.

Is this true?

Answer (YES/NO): NO